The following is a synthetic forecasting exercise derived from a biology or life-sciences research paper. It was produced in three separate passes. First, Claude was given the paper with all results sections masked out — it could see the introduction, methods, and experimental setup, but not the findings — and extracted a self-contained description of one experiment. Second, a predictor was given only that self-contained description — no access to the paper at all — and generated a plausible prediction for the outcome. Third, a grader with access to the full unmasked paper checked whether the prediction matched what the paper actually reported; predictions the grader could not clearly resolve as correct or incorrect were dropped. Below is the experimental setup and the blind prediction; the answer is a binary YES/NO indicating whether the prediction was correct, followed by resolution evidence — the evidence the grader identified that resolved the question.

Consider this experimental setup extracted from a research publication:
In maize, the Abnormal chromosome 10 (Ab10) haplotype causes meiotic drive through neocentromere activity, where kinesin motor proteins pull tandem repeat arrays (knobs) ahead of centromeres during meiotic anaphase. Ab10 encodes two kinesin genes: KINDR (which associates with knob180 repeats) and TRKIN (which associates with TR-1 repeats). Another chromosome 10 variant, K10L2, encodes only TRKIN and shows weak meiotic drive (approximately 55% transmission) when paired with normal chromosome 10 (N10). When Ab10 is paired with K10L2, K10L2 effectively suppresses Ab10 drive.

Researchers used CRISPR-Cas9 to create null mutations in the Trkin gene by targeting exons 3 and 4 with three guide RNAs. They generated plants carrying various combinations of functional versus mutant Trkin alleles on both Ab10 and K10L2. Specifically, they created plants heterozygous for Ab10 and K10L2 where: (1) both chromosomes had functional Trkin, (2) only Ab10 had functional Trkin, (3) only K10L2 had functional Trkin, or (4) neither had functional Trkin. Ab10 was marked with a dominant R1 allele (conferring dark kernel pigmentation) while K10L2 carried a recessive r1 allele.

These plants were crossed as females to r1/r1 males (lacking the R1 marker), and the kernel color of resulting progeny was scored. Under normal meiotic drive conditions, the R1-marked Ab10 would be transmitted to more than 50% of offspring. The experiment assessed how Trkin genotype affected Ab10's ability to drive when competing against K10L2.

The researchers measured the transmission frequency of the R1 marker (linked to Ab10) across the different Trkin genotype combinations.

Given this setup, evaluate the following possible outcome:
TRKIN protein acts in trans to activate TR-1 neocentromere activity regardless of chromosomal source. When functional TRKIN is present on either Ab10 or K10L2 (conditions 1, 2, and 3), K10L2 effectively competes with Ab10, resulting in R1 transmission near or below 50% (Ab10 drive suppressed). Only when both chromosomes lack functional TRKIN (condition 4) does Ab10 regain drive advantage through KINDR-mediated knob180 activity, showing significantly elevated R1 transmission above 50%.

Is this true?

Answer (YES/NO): YES